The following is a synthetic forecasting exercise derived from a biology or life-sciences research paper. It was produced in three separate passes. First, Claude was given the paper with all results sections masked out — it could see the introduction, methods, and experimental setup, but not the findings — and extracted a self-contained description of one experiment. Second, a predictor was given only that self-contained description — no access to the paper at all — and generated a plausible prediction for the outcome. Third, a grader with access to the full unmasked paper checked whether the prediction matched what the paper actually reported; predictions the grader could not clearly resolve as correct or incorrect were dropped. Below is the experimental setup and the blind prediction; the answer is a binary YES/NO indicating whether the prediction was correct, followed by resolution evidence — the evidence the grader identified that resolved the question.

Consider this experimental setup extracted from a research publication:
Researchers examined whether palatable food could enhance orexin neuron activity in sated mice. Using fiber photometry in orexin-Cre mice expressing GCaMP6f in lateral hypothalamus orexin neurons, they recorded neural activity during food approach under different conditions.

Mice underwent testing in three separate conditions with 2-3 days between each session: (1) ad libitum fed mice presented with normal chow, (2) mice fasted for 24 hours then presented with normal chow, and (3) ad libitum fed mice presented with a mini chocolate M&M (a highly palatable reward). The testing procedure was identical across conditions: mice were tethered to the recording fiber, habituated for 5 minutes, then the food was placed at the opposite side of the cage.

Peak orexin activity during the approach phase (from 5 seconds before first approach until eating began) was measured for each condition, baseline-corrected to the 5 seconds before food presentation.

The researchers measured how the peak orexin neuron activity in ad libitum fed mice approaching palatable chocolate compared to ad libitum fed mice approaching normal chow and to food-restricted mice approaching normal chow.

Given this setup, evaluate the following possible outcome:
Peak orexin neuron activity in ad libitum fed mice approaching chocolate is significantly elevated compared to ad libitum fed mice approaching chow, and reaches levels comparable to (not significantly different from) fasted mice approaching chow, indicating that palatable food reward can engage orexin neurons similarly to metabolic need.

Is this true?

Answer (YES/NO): NO